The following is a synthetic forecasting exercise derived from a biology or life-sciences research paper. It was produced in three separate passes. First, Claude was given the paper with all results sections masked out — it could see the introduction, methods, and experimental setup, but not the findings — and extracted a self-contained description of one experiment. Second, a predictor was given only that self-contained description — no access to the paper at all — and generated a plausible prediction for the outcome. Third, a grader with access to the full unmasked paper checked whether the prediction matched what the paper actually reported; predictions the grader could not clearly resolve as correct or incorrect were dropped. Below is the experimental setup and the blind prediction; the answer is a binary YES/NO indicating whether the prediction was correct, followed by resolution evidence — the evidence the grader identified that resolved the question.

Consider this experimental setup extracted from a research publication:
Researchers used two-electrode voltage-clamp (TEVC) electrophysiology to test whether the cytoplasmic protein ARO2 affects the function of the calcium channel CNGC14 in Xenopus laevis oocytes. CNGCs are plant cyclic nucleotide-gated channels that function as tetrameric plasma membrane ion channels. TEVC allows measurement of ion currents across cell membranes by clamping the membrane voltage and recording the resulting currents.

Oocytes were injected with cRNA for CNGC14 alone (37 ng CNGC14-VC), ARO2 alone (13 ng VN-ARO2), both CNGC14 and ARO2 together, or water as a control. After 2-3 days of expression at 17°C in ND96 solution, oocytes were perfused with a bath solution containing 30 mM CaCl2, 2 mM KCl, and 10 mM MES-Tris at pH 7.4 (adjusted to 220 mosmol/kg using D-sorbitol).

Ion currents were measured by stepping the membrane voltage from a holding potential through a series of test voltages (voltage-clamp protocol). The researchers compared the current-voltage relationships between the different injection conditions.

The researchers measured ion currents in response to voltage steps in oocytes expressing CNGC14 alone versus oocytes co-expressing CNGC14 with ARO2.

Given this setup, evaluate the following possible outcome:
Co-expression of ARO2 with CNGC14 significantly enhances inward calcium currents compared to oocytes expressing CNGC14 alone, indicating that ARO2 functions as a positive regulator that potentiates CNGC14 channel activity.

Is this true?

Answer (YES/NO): NO